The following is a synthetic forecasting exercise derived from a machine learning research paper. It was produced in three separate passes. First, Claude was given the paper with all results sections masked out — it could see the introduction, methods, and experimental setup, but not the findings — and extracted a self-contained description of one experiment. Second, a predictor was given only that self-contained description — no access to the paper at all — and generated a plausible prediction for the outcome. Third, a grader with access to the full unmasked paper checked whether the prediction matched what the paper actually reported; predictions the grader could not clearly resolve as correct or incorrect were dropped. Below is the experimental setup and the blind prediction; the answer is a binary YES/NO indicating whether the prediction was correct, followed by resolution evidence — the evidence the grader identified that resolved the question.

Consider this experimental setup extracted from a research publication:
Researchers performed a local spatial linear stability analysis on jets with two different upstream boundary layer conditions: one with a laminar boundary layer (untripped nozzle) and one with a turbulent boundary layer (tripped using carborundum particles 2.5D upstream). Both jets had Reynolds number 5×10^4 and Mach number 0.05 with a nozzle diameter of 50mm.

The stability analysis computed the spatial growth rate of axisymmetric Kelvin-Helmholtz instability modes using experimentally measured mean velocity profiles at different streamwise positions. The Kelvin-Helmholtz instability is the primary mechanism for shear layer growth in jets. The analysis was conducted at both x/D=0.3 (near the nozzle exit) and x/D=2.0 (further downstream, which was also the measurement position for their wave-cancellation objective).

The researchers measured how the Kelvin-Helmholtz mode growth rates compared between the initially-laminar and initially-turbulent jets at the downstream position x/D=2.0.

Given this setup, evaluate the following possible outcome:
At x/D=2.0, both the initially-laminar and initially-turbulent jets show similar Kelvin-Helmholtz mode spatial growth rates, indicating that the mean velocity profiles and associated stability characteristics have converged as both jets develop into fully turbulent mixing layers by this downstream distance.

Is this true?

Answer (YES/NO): YES